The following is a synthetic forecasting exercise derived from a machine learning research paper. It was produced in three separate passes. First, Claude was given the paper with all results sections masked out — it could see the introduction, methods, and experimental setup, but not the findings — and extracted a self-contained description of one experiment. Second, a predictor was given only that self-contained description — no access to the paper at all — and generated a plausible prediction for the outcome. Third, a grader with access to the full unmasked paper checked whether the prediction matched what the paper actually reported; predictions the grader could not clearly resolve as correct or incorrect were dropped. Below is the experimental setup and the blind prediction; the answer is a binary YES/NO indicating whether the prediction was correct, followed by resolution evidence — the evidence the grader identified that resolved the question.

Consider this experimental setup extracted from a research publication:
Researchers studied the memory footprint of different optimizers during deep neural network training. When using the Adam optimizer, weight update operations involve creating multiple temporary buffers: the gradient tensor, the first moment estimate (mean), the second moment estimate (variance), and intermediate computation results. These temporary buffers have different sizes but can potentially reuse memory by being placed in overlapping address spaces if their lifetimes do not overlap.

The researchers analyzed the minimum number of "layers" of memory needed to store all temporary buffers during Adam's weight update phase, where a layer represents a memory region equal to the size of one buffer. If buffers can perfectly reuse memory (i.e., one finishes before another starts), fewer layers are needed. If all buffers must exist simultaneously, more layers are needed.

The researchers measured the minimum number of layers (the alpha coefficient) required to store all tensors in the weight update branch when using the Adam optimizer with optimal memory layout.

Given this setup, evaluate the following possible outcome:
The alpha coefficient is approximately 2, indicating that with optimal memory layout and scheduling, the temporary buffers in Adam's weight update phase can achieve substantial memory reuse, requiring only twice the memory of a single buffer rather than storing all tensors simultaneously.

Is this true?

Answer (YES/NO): NO